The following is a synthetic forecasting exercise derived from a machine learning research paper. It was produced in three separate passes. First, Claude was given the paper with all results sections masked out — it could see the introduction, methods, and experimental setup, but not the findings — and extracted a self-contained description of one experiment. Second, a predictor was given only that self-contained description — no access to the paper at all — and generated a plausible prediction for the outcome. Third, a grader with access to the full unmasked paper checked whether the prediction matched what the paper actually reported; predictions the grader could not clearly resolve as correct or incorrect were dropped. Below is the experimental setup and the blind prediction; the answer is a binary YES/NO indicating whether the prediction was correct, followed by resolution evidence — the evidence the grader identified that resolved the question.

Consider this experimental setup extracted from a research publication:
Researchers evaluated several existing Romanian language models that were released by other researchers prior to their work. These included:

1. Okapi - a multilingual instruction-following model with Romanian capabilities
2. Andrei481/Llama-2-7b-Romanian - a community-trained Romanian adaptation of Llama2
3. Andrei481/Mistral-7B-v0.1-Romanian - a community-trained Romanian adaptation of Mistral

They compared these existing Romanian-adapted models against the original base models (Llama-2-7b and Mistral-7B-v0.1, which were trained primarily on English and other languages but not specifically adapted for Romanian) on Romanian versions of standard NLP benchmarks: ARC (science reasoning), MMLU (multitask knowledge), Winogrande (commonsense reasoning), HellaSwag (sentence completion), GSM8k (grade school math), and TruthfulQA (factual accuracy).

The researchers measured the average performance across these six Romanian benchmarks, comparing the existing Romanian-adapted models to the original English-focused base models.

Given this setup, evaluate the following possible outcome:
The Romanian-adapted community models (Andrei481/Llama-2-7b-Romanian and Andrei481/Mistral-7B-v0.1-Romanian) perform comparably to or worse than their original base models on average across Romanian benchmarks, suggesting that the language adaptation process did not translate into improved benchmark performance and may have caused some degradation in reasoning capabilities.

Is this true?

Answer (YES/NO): NO